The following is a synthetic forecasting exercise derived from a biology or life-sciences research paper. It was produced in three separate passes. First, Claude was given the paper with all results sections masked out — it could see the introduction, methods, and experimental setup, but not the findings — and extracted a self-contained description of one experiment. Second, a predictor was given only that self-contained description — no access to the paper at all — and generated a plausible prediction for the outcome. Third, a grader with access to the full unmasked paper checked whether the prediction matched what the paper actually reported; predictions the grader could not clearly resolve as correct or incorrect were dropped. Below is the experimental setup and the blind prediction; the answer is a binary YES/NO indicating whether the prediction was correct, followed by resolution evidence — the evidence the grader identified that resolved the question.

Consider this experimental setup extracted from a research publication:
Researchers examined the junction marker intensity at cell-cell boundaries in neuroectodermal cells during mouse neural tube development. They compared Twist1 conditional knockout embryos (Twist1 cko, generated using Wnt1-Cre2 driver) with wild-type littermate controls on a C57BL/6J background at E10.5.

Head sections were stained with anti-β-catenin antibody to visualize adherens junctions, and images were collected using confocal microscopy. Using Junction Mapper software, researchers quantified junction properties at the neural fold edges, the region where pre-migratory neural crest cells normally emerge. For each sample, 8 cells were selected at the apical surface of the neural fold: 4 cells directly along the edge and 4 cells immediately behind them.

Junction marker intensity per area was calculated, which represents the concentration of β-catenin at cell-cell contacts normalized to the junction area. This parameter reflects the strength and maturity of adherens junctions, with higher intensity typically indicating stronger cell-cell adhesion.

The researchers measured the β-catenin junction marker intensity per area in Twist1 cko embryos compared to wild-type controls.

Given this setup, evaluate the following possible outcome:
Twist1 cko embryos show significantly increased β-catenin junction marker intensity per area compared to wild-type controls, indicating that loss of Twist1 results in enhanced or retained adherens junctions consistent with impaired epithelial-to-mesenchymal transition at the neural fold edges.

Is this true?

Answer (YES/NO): YES